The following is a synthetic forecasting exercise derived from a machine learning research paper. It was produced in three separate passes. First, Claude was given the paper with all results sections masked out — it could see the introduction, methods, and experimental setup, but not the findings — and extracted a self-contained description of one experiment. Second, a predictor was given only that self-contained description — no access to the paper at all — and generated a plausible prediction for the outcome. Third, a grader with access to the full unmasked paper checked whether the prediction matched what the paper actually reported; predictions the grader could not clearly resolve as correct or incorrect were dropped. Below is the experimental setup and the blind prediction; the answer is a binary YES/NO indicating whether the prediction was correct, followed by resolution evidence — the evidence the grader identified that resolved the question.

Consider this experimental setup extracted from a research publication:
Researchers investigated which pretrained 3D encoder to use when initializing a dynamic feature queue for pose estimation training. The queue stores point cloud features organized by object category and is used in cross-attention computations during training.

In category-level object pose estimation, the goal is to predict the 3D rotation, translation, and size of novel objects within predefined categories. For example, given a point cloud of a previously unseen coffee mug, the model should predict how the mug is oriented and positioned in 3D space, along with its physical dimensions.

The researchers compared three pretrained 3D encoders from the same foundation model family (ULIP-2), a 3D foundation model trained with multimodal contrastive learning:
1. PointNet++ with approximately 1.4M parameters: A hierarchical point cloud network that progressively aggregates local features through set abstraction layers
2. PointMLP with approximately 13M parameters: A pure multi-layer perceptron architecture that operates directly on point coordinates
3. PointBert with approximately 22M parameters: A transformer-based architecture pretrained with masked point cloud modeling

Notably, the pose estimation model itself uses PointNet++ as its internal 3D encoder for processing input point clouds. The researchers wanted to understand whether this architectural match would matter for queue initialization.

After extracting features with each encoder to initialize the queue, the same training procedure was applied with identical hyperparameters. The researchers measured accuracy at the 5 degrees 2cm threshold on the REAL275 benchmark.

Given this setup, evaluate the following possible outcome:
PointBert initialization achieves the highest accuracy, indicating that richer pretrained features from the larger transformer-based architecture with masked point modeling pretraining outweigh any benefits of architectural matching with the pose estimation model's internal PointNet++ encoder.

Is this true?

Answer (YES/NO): NO